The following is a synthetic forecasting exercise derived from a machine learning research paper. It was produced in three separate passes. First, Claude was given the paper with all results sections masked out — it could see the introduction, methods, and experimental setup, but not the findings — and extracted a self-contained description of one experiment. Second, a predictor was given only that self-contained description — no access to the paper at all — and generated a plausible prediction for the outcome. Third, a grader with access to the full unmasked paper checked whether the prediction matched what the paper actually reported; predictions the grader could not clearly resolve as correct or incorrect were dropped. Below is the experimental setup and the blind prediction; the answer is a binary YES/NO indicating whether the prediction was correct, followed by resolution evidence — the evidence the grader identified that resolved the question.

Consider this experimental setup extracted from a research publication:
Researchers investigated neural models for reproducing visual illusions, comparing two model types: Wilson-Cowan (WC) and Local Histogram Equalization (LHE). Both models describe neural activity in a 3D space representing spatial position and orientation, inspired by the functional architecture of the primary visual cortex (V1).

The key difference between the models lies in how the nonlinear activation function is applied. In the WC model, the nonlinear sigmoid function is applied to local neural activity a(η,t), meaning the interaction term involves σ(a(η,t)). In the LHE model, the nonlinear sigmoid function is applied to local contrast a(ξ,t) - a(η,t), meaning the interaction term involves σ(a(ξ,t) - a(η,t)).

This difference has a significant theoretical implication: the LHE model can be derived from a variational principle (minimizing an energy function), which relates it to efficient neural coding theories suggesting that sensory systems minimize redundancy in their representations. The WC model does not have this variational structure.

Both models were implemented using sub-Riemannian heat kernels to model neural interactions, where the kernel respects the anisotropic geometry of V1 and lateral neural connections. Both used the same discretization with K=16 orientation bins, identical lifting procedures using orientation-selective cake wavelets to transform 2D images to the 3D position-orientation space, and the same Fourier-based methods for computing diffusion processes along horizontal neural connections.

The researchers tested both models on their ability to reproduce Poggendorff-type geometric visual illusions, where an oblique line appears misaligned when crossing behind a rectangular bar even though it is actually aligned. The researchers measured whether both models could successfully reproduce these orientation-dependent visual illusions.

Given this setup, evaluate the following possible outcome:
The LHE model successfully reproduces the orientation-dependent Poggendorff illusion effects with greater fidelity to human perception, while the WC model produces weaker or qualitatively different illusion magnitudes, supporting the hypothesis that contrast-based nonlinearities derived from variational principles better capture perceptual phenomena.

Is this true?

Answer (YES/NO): YES